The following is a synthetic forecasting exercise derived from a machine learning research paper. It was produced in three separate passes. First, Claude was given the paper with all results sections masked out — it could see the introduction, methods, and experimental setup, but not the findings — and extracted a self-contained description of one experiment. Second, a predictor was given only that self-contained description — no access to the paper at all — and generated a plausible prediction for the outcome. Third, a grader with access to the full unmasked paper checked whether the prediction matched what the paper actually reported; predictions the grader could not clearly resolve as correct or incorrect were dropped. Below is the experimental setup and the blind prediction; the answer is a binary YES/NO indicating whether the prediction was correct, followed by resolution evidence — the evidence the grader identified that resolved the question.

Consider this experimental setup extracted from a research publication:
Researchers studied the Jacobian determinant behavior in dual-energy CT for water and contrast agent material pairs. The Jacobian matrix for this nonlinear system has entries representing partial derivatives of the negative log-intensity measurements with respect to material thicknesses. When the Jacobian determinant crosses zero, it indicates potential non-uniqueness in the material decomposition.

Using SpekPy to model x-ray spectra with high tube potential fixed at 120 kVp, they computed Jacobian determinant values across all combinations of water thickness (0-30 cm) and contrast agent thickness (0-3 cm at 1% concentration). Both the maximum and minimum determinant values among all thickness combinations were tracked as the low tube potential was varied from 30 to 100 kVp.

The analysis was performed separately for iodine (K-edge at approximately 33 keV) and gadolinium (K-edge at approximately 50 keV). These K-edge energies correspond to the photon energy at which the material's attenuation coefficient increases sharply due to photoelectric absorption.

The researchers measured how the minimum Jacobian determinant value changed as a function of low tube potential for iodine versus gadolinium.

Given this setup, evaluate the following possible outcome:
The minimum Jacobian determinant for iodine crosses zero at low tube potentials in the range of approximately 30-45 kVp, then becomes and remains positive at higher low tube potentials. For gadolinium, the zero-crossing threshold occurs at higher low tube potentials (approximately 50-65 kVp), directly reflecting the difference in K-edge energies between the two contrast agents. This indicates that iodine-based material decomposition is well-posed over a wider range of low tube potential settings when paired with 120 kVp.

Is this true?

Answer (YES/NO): NO